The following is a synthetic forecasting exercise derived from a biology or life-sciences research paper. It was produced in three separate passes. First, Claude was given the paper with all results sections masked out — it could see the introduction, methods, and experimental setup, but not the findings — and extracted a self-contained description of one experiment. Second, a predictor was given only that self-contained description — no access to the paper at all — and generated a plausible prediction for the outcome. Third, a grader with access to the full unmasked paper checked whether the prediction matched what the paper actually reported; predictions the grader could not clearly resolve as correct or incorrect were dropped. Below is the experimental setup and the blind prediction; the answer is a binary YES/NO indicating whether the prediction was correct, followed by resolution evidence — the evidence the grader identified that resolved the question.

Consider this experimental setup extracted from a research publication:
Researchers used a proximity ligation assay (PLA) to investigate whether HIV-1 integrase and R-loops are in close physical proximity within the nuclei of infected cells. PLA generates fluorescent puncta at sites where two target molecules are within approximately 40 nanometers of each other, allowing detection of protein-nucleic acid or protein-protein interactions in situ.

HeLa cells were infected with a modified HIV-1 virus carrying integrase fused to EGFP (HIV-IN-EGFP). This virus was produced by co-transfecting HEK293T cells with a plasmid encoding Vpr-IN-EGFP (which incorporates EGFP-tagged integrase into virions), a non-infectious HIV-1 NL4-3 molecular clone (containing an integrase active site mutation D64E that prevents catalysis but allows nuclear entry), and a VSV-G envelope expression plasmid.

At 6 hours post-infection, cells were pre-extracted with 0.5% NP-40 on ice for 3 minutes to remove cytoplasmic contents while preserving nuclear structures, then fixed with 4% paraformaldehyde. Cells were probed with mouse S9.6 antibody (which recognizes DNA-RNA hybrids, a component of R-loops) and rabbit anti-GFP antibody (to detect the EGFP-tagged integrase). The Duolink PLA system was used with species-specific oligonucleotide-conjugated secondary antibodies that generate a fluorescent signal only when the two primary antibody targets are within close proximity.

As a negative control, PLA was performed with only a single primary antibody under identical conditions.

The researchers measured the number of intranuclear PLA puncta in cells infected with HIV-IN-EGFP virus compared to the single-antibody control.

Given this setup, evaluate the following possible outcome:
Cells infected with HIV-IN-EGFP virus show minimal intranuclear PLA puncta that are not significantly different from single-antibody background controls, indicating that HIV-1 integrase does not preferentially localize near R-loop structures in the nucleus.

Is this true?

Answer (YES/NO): NO